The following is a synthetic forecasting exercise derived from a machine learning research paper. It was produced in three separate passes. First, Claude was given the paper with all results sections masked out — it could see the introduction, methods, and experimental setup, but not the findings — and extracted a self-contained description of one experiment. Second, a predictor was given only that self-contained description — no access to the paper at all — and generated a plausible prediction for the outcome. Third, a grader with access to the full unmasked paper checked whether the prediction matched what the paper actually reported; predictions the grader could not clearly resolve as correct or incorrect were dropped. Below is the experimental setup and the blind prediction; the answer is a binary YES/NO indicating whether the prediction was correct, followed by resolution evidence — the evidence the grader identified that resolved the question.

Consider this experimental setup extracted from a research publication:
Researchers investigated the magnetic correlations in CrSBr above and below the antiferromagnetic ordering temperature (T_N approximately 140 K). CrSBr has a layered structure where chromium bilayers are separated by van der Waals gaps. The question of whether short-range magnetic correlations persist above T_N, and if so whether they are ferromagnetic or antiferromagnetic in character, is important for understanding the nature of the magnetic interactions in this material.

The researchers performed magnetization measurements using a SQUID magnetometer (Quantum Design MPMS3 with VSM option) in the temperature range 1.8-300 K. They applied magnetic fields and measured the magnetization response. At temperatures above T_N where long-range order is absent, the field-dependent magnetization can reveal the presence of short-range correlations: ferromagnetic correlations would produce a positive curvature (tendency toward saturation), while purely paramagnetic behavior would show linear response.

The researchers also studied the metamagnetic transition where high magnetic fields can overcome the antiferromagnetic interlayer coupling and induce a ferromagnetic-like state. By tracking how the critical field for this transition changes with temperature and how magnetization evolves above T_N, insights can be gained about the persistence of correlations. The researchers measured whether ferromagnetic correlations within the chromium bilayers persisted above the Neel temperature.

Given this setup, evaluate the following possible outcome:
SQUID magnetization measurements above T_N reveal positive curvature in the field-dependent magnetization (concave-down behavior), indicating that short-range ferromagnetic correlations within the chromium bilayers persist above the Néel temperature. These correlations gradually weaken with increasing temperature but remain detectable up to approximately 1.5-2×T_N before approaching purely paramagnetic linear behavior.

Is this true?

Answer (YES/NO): NO